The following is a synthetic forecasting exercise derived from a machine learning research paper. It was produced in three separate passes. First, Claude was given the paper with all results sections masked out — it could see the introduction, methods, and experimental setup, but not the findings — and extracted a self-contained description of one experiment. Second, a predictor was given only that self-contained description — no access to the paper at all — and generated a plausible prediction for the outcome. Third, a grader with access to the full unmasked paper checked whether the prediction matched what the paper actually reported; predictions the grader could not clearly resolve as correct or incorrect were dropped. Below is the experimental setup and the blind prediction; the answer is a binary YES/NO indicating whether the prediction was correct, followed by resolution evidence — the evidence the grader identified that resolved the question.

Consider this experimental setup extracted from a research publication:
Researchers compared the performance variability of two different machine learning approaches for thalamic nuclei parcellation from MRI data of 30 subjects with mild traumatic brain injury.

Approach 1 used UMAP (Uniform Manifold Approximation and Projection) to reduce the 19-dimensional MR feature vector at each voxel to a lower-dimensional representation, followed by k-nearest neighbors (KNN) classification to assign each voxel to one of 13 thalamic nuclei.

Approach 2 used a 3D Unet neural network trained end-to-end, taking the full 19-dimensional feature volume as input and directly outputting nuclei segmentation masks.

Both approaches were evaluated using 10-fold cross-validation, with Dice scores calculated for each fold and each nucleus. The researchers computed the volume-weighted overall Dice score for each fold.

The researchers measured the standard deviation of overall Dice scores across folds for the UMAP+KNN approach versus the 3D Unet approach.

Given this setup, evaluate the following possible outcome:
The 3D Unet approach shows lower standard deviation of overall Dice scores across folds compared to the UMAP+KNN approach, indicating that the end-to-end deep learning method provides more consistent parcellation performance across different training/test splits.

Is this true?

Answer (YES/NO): NO